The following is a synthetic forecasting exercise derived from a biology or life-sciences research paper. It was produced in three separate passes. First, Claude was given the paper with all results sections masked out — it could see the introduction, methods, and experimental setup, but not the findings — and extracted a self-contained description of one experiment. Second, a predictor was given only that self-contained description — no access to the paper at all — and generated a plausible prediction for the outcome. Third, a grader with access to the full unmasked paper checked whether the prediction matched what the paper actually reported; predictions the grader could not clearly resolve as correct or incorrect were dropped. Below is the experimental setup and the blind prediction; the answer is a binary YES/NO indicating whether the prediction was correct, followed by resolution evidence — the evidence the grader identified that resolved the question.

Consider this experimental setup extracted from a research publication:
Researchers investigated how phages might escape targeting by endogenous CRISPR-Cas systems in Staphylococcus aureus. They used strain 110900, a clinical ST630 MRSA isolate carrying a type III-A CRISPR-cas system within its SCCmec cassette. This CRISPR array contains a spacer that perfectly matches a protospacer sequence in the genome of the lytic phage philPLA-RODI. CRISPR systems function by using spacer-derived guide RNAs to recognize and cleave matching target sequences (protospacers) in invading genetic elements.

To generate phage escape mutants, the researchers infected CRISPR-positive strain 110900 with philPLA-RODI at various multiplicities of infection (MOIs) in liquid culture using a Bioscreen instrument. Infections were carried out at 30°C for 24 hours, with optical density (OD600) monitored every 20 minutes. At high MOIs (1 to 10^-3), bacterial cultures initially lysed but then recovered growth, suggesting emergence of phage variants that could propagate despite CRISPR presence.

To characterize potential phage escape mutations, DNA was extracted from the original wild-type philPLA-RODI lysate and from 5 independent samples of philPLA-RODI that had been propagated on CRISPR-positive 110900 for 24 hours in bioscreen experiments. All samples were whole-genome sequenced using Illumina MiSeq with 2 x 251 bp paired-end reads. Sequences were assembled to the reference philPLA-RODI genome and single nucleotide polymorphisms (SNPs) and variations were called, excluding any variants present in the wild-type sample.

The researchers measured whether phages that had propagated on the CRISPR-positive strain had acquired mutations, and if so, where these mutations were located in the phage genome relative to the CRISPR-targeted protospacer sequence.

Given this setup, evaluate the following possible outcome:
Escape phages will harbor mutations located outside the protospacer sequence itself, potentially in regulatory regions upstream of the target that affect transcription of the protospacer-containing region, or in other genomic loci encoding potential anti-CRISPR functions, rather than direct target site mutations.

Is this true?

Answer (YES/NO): NO